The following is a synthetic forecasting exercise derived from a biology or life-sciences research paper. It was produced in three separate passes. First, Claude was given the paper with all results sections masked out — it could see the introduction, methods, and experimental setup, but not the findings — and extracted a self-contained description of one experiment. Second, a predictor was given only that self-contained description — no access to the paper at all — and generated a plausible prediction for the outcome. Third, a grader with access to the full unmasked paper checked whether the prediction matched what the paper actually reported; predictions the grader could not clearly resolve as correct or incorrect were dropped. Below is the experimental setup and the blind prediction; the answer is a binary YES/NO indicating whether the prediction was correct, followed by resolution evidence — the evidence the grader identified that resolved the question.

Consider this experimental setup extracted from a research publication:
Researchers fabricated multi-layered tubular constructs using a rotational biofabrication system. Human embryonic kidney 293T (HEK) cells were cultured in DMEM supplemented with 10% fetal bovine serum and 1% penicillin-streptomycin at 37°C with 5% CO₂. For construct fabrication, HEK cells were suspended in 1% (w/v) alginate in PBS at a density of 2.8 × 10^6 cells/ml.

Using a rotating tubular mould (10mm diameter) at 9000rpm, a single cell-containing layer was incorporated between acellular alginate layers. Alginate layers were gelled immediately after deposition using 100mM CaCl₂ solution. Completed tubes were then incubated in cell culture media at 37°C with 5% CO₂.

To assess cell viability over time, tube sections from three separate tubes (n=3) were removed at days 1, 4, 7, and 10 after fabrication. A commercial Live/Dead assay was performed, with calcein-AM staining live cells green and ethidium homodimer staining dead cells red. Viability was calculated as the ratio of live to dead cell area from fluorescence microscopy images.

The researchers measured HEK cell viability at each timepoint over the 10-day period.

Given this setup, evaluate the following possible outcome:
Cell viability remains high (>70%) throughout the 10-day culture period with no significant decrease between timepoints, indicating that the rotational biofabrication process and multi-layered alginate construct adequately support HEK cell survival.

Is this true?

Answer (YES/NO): NO